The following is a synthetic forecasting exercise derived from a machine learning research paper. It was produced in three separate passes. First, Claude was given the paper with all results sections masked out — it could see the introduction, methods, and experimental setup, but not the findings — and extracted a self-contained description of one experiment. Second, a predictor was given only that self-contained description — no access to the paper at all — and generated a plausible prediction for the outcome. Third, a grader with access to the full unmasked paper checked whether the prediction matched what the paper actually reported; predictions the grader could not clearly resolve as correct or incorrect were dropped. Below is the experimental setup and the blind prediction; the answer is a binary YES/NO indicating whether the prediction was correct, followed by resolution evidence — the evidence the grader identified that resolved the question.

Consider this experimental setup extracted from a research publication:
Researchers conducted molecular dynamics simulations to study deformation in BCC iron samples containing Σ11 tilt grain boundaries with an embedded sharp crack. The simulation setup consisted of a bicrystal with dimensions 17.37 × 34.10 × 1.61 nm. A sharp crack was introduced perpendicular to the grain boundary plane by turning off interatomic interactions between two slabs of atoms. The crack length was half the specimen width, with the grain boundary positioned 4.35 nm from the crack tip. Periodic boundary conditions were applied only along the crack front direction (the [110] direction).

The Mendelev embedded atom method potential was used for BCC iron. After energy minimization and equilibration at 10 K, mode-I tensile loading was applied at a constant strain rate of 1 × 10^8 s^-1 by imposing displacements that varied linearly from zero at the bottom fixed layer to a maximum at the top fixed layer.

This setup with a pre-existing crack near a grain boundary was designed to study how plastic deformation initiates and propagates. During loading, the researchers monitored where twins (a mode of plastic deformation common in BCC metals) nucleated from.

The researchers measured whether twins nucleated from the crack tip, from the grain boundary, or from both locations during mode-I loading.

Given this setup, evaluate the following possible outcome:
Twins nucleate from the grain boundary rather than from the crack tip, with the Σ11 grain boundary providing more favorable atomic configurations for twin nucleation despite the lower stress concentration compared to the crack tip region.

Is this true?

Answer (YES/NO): NO